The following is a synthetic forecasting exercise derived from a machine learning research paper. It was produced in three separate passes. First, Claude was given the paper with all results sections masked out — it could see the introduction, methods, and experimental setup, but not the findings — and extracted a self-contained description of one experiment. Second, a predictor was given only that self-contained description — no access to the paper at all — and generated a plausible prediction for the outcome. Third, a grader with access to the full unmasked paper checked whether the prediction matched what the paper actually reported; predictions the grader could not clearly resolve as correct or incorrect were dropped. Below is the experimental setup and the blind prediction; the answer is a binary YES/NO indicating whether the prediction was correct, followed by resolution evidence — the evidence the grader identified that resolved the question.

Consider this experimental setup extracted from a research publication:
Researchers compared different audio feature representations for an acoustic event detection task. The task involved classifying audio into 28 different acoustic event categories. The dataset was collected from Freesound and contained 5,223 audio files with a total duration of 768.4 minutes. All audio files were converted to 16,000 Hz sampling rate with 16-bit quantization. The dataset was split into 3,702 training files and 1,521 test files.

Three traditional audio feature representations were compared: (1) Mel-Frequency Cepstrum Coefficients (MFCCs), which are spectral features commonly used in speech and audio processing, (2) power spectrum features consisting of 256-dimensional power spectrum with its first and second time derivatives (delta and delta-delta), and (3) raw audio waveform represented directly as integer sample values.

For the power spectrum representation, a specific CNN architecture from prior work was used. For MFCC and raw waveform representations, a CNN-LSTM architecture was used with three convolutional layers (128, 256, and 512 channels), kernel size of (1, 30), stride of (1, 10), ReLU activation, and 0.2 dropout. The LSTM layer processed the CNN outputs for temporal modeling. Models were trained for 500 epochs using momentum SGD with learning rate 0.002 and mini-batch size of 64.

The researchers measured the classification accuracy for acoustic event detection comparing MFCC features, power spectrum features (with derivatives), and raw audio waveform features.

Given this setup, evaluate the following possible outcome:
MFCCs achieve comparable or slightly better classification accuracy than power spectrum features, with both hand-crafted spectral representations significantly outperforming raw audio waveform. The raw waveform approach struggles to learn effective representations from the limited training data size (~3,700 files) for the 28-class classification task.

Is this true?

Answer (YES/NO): NO